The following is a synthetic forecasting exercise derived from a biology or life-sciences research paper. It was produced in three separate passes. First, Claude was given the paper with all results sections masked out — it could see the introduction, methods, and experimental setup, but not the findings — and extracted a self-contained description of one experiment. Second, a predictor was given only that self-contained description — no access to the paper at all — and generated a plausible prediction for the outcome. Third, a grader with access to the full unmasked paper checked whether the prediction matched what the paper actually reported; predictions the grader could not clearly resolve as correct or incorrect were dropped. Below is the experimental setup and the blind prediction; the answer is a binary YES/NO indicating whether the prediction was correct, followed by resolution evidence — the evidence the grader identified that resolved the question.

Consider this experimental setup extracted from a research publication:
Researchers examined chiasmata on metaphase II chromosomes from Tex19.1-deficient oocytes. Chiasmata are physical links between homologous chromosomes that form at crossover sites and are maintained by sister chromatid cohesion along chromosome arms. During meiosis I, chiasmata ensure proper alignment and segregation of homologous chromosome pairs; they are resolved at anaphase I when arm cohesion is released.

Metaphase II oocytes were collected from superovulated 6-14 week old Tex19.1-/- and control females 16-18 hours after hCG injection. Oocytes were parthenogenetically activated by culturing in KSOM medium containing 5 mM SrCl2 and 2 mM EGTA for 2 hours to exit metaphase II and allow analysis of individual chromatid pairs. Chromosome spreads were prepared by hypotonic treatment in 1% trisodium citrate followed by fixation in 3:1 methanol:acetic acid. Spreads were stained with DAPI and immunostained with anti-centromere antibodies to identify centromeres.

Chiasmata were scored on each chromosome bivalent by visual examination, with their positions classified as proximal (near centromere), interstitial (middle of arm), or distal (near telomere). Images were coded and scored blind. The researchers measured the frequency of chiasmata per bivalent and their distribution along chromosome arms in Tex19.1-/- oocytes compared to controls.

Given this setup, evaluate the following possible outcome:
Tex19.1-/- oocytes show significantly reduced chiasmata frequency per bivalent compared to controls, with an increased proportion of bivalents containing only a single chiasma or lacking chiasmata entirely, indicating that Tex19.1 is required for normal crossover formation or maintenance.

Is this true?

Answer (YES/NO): NO